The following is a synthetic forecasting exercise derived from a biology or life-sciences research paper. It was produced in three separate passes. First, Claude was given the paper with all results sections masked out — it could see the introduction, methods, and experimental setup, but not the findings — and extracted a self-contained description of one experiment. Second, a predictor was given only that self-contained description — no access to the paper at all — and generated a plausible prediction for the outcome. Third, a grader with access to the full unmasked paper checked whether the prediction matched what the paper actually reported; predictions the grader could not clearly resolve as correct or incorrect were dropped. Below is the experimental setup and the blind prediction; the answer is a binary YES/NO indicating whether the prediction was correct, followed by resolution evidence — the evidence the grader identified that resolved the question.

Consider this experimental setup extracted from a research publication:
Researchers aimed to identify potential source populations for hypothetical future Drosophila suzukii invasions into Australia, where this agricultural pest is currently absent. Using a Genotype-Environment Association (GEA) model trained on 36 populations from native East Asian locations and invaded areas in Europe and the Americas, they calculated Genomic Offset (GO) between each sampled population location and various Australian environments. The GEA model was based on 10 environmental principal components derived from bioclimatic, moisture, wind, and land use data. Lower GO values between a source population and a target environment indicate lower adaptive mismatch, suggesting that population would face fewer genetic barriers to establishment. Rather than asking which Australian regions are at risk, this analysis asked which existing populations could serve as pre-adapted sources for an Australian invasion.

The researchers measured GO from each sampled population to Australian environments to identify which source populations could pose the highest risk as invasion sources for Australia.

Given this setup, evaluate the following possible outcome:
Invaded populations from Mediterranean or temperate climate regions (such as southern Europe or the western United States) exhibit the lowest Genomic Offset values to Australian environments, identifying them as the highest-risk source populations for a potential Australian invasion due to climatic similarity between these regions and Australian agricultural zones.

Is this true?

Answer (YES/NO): NO